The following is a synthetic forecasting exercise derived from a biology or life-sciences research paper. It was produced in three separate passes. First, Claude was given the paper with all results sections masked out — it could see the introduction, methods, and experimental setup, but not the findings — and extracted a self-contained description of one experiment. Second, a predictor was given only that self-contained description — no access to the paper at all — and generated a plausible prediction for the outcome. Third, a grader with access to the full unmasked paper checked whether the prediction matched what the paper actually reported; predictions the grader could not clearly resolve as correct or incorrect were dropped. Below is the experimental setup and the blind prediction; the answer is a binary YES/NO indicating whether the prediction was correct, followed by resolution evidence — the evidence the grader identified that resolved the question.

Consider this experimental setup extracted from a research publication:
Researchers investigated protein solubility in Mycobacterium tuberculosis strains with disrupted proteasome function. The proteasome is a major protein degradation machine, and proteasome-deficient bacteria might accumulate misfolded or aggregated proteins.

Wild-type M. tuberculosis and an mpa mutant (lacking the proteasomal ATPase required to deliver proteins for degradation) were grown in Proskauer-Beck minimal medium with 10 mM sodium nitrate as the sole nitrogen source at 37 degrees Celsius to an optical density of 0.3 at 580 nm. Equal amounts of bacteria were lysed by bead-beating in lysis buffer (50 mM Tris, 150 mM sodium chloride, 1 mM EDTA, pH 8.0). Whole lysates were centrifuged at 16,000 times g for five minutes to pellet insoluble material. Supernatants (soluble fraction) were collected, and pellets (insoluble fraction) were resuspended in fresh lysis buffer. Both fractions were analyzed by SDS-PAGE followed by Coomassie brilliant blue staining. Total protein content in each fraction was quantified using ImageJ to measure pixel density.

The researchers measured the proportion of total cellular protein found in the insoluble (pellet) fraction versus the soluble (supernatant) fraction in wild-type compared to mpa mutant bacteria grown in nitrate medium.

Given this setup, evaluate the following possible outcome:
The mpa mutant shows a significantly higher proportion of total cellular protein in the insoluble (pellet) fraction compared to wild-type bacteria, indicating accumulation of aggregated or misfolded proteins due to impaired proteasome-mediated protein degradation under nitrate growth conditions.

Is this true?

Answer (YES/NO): YES